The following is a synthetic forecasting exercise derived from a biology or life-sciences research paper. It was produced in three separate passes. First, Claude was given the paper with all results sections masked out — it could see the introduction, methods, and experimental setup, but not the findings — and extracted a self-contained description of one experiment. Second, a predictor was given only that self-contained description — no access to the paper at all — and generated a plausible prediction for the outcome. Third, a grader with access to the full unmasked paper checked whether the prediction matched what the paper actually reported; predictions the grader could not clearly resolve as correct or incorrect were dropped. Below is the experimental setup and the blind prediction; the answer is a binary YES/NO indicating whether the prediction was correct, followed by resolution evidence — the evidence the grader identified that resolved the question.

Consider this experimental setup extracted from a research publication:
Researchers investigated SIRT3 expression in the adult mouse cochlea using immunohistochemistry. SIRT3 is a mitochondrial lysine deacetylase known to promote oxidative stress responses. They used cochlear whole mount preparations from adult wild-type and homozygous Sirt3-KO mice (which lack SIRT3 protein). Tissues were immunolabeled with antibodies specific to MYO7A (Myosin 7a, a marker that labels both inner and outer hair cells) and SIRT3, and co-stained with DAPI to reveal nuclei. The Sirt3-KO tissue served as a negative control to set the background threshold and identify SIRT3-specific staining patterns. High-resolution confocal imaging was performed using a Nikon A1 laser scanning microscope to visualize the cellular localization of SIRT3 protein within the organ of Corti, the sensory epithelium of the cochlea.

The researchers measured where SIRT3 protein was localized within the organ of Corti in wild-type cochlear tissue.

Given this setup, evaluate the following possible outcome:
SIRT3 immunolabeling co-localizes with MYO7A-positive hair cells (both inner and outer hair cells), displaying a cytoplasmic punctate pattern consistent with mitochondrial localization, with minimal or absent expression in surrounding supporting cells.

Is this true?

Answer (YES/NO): NO